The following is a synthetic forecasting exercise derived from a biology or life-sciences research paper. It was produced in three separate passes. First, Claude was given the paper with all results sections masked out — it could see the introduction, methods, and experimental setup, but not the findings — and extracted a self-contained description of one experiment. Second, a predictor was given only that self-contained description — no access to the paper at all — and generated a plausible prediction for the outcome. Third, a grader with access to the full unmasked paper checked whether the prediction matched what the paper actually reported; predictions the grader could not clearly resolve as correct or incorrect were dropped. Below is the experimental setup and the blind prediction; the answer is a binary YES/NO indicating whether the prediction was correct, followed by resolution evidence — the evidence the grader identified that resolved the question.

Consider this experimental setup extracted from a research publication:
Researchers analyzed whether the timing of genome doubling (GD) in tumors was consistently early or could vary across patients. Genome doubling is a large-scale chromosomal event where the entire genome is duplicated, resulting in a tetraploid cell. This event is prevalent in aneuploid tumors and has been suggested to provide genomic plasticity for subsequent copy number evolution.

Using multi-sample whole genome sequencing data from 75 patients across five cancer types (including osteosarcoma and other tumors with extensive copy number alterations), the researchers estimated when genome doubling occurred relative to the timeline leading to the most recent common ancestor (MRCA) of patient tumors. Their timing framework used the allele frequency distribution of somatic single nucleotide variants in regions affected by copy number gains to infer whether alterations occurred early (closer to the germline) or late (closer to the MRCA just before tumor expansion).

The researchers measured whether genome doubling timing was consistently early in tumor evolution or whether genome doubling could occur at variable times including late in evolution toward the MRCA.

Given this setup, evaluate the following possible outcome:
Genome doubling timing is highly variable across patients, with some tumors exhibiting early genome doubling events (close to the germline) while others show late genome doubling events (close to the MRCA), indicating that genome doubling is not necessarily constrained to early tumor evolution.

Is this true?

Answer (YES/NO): YES